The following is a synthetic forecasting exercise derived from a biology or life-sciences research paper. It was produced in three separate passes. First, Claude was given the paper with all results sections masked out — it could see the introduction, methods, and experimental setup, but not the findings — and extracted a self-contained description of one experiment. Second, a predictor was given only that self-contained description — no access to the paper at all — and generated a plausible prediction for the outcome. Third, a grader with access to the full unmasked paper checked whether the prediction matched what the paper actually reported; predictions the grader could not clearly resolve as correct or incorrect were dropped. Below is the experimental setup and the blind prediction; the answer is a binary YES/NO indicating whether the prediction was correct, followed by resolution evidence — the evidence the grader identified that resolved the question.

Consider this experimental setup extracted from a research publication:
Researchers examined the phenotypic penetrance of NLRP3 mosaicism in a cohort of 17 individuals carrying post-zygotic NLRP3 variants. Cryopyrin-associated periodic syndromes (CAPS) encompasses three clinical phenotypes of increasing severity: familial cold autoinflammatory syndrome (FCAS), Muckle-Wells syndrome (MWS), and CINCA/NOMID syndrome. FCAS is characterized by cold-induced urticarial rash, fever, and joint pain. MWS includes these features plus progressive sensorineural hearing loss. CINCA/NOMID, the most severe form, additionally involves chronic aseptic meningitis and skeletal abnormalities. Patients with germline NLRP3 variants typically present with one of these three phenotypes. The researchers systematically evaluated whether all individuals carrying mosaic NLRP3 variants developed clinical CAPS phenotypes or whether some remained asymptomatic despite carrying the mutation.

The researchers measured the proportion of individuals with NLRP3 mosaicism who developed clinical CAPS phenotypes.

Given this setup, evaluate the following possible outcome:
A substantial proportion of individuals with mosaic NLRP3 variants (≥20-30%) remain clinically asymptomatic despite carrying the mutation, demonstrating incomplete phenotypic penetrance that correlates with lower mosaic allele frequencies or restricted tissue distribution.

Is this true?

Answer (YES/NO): NO